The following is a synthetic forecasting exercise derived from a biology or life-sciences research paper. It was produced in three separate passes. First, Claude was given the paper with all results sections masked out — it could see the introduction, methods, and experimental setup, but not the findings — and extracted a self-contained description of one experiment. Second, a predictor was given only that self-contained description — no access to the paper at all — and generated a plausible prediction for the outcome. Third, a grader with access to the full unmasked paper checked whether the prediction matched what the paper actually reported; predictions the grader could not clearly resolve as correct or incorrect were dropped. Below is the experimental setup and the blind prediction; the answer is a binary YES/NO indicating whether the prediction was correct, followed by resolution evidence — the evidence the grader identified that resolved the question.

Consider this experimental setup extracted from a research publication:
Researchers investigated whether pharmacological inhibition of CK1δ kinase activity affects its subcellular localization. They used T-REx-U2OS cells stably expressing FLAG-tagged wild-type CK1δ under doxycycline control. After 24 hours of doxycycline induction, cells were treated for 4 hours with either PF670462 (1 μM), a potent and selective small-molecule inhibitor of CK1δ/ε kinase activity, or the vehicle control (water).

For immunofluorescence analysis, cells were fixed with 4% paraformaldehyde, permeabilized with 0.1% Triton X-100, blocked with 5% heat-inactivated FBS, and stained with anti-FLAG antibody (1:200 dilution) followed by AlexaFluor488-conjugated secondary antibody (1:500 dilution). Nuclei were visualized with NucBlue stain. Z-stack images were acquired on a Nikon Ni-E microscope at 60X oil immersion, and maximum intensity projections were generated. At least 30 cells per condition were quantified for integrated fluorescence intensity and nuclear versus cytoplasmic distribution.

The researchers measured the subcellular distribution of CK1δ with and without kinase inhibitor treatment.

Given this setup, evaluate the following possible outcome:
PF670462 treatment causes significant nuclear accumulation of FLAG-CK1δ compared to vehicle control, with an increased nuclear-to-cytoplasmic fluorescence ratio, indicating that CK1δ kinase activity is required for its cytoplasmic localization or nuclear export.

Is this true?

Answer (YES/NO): YES